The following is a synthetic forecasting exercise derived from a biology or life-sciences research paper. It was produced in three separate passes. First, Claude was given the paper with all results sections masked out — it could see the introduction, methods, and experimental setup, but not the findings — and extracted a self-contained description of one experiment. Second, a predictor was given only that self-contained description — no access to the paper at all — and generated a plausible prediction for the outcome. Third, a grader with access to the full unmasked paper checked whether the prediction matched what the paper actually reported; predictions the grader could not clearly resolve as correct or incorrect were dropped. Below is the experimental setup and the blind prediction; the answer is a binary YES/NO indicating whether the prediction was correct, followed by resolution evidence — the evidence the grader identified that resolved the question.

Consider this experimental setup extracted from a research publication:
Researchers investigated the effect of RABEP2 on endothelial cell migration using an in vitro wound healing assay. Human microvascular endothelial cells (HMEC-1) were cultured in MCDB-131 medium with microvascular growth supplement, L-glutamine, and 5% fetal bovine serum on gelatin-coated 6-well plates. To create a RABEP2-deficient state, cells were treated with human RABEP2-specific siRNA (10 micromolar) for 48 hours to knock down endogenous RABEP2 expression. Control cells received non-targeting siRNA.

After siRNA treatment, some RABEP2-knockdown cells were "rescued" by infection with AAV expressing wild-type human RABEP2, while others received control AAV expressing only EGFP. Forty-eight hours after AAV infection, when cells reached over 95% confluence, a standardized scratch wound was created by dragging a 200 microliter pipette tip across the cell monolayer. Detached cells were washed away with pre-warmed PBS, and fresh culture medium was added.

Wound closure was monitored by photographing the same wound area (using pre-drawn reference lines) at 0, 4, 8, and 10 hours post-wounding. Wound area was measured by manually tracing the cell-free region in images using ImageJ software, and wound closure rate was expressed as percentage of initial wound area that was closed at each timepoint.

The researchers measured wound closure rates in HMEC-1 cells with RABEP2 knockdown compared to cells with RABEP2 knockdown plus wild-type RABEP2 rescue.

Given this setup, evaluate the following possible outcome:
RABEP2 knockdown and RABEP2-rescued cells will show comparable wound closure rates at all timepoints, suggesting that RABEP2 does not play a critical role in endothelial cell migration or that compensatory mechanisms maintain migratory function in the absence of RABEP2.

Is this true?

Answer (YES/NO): NO